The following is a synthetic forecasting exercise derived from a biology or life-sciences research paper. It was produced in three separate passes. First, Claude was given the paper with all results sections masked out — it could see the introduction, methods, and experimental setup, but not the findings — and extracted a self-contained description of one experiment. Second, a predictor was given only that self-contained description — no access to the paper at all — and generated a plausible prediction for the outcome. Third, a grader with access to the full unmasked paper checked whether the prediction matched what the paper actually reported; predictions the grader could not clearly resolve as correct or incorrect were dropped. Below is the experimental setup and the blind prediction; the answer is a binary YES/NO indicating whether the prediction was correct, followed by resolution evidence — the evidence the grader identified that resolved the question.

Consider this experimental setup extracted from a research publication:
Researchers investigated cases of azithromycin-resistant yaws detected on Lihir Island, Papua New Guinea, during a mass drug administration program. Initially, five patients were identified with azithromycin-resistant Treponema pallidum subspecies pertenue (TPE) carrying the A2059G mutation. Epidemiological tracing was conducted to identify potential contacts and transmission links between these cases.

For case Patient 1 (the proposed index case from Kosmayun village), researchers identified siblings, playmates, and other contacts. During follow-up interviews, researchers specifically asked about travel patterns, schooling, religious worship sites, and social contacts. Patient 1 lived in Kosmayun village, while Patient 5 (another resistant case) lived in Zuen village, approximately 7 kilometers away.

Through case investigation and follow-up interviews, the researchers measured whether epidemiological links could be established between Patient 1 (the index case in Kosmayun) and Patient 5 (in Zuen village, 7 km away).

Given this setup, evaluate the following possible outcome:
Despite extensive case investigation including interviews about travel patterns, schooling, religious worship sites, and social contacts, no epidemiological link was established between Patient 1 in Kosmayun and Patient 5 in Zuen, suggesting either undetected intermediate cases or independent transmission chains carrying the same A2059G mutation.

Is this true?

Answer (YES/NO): NO